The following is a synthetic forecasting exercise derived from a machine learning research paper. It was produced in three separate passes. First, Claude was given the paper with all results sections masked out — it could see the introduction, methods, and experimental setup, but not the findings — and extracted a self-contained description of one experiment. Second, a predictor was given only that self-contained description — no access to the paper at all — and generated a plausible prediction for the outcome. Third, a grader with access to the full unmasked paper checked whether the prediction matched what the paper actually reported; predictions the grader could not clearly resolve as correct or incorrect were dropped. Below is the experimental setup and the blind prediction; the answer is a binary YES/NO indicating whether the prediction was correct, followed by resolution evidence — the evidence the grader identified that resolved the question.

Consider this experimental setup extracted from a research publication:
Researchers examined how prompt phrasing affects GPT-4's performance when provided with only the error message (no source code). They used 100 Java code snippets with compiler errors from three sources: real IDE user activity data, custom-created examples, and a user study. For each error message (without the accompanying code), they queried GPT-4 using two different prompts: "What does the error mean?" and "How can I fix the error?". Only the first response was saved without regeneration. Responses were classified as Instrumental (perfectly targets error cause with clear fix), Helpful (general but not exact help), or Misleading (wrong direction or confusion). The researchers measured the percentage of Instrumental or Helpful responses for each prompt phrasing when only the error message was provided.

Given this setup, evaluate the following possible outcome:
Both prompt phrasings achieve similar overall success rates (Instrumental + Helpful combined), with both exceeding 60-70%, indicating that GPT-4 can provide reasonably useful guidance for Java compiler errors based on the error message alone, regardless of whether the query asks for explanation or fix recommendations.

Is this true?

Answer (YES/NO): YES